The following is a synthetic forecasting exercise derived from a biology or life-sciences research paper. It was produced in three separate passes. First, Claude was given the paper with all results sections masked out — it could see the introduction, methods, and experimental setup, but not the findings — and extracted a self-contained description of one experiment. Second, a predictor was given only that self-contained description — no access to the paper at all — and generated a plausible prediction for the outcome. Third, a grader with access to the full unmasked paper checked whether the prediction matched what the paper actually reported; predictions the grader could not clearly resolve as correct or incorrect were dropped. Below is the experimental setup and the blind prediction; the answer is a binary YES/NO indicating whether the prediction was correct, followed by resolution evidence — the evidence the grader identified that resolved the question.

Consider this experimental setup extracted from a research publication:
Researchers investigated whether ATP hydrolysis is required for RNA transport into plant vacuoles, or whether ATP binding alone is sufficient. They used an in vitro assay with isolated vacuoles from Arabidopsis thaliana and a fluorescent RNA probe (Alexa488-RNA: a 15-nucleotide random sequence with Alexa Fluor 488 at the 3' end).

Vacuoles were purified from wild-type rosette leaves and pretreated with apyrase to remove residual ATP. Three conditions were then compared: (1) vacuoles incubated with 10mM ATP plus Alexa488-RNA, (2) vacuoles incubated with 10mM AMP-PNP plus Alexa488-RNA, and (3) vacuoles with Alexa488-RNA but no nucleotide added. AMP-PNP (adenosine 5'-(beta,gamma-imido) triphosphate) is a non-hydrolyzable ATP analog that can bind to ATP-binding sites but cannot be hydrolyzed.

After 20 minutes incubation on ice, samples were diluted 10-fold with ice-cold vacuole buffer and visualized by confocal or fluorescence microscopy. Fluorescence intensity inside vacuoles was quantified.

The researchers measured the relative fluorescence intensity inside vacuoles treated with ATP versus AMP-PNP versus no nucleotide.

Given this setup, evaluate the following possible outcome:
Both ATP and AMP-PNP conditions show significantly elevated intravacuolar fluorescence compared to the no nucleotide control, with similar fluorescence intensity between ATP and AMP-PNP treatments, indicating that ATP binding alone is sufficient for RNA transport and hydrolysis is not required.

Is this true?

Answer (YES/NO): NO